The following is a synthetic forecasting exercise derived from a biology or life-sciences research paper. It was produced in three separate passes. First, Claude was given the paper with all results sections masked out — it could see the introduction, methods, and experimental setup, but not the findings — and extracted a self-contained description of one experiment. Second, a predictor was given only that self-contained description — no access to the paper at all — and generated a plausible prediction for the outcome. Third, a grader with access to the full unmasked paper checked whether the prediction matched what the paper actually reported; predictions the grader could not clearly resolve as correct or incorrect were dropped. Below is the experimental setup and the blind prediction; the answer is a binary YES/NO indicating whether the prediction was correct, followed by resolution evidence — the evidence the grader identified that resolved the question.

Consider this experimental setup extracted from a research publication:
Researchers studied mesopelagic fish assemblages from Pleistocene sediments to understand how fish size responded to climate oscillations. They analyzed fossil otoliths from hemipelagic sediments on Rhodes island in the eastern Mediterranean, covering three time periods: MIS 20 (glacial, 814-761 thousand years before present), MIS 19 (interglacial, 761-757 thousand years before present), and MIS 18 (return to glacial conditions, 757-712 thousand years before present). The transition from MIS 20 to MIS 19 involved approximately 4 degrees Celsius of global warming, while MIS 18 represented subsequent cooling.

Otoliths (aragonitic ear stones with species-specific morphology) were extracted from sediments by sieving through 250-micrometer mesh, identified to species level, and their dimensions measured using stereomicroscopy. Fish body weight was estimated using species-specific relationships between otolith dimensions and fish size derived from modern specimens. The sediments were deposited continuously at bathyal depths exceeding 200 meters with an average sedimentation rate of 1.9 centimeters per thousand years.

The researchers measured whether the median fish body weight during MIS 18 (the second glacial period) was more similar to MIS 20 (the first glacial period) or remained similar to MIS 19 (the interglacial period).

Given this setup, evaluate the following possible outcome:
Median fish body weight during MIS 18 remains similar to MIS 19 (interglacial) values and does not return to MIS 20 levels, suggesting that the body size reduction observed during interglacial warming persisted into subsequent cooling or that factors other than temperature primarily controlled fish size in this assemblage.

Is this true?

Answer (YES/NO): NO